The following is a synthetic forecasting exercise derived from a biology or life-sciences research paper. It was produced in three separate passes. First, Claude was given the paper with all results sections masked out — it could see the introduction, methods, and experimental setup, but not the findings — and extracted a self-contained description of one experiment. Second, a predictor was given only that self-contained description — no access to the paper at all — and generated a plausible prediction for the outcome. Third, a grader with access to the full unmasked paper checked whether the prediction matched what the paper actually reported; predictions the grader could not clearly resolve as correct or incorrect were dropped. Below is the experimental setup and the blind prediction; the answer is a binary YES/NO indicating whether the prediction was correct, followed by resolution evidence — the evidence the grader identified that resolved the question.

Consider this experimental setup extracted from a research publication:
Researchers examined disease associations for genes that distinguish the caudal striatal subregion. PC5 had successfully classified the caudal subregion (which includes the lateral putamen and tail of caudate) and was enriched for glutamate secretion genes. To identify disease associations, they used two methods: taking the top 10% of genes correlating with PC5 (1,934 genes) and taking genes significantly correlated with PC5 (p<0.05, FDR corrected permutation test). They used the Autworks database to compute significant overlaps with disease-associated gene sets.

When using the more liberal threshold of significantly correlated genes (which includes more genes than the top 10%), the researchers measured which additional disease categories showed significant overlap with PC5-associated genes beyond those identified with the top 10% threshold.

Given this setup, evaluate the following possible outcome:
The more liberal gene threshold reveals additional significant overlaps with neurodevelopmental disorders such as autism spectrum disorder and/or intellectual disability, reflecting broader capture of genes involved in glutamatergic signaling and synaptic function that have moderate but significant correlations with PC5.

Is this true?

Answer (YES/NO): NO